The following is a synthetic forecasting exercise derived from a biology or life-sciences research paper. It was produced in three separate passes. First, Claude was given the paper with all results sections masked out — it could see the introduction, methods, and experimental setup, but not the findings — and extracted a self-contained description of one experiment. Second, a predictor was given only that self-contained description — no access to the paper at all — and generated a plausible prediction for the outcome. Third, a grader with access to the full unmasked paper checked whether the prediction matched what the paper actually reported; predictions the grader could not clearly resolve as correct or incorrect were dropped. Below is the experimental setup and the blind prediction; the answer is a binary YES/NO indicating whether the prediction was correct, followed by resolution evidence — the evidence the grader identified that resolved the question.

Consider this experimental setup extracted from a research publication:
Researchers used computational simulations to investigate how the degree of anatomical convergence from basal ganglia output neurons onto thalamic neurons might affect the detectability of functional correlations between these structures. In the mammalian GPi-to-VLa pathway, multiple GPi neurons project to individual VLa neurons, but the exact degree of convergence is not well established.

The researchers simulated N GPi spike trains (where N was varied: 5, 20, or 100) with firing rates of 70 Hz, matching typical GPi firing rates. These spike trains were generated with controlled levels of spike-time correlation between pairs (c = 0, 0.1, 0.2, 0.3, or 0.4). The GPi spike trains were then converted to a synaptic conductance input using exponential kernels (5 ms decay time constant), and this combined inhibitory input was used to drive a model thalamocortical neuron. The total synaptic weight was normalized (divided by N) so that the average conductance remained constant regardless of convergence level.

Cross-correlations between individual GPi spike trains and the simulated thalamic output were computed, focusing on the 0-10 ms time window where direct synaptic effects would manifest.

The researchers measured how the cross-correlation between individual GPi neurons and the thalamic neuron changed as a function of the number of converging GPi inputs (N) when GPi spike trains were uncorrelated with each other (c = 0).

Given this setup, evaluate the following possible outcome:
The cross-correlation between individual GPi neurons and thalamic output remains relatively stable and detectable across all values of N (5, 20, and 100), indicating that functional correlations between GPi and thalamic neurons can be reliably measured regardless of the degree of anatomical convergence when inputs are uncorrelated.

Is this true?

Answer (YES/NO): NO